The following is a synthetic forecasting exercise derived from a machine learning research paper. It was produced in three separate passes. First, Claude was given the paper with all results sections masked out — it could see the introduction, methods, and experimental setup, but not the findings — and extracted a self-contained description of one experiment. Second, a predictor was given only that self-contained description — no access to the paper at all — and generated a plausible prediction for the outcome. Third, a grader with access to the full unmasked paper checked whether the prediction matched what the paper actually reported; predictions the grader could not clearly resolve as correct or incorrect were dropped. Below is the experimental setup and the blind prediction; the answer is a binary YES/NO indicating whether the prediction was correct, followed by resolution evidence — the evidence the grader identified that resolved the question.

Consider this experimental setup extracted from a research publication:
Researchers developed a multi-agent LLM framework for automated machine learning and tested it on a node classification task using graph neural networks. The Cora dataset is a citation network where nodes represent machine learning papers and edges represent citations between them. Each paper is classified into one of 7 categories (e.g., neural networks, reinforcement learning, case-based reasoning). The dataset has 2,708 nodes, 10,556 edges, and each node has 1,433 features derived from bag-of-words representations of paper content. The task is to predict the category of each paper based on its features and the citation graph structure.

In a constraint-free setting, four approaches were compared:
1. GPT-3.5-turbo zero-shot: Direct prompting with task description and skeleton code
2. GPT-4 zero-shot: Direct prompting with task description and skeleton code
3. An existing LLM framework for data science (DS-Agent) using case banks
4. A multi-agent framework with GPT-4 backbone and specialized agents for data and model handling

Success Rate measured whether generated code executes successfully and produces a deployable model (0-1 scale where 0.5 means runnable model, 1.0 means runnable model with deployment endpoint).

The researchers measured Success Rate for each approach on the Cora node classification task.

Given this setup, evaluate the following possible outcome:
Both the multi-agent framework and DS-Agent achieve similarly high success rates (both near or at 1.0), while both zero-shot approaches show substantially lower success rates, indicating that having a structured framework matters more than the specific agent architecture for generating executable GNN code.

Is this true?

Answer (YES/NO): NO